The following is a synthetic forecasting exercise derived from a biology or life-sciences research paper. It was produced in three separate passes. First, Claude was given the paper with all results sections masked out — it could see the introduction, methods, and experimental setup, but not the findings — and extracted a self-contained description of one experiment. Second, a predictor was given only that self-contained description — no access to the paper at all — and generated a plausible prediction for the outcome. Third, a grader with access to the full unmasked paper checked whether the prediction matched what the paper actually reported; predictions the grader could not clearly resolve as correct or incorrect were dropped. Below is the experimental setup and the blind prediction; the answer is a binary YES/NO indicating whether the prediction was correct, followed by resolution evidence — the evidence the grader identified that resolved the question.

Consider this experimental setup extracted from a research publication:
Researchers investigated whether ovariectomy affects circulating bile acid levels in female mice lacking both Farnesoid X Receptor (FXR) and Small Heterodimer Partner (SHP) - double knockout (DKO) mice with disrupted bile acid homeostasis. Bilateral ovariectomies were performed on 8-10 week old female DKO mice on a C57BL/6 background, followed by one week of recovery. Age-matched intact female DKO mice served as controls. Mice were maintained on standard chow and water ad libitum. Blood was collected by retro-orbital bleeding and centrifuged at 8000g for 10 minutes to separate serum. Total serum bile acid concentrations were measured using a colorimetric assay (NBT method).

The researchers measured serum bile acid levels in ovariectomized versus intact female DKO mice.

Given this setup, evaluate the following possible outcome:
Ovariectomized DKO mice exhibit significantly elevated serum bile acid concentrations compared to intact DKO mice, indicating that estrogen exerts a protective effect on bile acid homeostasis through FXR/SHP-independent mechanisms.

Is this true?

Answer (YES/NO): YES